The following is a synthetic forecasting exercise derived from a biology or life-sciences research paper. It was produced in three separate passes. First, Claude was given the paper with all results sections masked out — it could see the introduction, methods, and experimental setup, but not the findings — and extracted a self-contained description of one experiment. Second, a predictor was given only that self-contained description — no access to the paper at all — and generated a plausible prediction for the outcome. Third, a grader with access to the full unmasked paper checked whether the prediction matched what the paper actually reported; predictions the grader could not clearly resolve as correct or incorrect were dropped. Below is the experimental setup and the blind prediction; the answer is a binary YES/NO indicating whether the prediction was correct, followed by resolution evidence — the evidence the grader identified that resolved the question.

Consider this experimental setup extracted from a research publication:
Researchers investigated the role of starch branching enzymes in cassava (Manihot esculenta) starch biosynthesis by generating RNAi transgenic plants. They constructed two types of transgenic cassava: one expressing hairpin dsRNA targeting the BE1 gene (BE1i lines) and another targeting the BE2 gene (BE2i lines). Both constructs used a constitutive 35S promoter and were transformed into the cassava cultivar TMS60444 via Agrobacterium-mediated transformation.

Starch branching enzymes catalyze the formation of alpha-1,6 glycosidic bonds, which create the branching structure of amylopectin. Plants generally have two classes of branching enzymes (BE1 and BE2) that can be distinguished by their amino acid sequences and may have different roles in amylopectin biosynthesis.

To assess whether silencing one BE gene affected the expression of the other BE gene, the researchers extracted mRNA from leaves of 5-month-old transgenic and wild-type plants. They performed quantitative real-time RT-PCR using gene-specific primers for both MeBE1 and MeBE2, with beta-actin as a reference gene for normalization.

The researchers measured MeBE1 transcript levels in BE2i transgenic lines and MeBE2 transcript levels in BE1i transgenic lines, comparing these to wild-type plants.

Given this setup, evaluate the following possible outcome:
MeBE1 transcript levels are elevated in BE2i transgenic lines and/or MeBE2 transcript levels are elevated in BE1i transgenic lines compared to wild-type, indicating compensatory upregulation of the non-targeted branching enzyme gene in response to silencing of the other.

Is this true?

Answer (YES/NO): NO